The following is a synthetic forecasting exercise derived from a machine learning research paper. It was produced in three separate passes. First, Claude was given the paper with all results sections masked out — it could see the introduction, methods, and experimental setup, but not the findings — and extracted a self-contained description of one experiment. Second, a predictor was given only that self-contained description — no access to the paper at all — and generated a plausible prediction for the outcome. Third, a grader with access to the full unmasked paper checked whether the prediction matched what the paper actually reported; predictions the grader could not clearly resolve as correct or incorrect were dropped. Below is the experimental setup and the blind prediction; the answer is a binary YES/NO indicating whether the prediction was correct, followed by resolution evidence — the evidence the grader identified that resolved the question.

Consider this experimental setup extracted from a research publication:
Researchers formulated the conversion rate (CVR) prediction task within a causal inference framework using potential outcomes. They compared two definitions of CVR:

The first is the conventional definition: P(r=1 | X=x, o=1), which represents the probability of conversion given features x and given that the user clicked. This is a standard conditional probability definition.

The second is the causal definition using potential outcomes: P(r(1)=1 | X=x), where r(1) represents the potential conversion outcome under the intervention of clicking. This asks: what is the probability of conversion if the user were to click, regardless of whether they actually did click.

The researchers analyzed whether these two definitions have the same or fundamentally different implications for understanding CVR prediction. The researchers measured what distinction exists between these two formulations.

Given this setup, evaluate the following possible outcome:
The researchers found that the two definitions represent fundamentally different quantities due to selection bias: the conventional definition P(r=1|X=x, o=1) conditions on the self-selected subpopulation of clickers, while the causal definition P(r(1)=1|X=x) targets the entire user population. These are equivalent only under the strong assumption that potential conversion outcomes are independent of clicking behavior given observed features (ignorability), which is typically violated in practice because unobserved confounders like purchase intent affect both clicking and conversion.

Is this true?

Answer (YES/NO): NO